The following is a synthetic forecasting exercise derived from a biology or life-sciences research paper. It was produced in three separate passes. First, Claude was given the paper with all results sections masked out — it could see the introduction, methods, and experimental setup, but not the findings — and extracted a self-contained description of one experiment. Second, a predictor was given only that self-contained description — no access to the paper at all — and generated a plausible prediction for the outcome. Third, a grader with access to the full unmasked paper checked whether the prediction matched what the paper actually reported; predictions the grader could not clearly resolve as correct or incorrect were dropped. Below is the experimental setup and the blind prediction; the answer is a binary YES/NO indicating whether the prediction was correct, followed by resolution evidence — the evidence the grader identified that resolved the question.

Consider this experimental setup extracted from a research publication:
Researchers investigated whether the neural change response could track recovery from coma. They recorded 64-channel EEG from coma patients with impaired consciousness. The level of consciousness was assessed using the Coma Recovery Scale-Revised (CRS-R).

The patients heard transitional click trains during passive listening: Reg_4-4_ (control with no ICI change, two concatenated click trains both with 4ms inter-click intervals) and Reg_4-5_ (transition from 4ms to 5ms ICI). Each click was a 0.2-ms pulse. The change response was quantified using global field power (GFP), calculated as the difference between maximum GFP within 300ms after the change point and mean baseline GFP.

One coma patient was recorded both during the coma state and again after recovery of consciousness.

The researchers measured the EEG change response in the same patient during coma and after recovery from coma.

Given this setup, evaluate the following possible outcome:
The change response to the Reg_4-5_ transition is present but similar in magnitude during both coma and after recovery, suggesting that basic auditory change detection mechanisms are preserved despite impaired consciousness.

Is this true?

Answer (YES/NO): NO